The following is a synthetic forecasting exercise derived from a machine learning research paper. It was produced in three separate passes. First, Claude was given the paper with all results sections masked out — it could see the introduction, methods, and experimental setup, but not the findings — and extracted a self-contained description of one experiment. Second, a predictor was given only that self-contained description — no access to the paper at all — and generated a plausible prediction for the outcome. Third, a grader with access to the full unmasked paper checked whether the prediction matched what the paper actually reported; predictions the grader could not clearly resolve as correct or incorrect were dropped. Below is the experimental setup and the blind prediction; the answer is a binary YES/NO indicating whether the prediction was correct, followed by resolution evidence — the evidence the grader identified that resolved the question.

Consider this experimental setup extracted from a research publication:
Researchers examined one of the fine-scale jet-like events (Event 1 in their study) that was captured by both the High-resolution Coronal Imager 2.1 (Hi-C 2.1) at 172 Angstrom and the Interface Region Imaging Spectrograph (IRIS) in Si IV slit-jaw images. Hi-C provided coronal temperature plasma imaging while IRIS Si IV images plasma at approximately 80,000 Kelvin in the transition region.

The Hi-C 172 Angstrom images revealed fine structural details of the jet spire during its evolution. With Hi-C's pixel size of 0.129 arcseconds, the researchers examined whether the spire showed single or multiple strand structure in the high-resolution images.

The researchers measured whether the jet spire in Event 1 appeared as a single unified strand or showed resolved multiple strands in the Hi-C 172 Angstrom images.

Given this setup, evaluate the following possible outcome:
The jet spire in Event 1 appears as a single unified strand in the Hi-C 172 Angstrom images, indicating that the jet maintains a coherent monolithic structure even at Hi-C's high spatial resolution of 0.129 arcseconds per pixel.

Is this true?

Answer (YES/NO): YES